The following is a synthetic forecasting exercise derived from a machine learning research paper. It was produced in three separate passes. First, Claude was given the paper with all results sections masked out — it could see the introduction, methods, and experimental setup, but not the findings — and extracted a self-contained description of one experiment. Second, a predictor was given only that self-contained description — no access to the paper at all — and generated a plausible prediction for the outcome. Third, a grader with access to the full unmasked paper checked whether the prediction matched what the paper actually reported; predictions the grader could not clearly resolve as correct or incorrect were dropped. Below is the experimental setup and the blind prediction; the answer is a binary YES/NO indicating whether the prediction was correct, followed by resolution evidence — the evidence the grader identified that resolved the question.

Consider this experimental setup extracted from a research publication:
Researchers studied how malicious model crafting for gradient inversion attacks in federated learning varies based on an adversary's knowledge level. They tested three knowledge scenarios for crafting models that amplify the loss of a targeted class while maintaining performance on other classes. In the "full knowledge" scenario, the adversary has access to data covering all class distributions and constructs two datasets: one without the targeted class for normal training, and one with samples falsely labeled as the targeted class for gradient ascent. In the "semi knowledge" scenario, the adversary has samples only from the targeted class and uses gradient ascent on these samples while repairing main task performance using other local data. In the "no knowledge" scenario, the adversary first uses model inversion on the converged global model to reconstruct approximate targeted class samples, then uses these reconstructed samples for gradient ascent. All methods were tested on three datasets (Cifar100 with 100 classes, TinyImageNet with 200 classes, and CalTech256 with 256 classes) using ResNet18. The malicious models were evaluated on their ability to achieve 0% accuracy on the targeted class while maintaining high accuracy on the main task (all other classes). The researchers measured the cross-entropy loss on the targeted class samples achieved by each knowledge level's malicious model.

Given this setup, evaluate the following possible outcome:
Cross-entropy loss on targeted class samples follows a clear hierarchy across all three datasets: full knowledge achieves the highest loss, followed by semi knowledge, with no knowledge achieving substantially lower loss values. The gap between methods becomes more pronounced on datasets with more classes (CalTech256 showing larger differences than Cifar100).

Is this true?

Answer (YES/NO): NO